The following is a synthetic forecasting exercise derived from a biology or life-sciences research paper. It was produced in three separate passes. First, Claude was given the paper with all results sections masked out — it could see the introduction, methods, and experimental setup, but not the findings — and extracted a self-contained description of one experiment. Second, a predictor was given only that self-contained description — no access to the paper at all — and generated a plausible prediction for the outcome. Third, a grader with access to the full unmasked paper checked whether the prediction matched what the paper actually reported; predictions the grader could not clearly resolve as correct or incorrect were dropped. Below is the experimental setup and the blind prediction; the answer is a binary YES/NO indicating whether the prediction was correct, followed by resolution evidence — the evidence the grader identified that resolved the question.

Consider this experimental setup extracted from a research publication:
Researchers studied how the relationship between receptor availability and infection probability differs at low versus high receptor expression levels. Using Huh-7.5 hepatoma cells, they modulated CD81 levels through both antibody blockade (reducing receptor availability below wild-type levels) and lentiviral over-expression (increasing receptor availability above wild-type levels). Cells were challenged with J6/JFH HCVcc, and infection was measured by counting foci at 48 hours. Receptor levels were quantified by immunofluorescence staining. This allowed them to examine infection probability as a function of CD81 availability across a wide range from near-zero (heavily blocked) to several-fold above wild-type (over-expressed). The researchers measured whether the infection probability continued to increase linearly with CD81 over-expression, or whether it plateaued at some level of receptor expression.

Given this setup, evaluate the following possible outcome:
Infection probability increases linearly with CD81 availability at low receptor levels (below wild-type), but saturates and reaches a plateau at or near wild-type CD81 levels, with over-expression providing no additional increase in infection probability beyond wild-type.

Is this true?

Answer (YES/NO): NO